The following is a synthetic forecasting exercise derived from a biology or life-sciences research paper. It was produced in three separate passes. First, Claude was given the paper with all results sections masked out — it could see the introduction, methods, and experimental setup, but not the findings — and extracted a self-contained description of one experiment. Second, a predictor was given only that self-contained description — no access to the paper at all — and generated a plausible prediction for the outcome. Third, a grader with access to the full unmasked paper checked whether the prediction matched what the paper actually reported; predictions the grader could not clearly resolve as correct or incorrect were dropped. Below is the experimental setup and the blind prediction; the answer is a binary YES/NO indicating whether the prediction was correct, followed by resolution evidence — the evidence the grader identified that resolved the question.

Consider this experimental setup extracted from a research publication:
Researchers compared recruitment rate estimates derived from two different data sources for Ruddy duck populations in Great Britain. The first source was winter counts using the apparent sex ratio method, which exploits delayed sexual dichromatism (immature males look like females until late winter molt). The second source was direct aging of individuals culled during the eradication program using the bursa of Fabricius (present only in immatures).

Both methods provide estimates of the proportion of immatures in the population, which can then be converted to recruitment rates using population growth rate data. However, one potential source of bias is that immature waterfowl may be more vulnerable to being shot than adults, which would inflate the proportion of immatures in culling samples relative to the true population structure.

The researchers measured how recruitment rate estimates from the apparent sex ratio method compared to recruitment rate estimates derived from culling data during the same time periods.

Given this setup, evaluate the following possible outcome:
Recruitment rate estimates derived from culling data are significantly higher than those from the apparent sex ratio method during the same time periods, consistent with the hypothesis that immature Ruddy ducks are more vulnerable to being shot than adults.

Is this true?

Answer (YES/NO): YES